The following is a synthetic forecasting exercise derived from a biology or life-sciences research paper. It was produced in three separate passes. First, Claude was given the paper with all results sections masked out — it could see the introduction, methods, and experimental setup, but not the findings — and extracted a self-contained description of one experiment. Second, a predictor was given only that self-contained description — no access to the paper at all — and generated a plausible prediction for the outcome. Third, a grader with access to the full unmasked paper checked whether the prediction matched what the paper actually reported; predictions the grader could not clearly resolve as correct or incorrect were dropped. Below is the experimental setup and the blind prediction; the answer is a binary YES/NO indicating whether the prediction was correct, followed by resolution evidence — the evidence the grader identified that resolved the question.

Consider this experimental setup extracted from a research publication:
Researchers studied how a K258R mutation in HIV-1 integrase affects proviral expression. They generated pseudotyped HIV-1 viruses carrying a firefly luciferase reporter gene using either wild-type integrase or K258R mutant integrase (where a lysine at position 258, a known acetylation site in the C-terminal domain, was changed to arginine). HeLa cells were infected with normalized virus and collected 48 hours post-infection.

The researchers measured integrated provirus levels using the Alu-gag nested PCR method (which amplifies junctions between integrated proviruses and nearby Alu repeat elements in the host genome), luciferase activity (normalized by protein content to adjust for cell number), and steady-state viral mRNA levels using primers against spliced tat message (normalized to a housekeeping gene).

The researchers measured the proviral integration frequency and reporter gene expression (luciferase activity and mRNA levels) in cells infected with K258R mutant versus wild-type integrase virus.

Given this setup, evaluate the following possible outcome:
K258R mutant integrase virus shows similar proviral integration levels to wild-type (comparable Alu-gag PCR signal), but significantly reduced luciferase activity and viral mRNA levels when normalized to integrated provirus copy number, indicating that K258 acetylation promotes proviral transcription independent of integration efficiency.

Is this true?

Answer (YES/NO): NO